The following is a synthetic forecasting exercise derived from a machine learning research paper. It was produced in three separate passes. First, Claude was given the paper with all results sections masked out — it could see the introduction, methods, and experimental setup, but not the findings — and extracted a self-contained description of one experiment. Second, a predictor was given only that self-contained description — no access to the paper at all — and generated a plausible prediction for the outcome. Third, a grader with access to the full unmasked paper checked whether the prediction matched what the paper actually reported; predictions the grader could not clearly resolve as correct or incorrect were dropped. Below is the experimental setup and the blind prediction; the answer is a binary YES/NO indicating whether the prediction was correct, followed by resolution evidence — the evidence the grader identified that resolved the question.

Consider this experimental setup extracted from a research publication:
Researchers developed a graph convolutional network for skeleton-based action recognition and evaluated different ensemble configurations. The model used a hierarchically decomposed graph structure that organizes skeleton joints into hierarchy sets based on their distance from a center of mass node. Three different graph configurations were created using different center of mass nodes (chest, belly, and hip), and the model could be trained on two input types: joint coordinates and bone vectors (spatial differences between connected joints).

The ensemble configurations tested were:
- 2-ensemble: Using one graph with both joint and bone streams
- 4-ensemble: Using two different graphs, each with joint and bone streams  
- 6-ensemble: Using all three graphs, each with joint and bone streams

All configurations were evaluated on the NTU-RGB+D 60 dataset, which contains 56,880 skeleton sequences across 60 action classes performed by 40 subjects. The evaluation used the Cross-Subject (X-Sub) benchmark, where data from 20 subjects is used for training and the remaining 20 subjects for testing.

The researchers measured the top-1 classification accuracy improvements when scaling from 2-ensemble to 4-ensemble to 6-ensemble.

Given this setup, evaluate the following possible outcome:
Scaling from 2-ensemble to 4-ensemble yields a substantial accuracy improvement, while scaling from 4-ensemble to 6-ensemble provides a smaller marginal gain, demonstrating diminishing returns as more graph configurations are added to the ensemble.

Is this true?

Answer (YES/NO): YES